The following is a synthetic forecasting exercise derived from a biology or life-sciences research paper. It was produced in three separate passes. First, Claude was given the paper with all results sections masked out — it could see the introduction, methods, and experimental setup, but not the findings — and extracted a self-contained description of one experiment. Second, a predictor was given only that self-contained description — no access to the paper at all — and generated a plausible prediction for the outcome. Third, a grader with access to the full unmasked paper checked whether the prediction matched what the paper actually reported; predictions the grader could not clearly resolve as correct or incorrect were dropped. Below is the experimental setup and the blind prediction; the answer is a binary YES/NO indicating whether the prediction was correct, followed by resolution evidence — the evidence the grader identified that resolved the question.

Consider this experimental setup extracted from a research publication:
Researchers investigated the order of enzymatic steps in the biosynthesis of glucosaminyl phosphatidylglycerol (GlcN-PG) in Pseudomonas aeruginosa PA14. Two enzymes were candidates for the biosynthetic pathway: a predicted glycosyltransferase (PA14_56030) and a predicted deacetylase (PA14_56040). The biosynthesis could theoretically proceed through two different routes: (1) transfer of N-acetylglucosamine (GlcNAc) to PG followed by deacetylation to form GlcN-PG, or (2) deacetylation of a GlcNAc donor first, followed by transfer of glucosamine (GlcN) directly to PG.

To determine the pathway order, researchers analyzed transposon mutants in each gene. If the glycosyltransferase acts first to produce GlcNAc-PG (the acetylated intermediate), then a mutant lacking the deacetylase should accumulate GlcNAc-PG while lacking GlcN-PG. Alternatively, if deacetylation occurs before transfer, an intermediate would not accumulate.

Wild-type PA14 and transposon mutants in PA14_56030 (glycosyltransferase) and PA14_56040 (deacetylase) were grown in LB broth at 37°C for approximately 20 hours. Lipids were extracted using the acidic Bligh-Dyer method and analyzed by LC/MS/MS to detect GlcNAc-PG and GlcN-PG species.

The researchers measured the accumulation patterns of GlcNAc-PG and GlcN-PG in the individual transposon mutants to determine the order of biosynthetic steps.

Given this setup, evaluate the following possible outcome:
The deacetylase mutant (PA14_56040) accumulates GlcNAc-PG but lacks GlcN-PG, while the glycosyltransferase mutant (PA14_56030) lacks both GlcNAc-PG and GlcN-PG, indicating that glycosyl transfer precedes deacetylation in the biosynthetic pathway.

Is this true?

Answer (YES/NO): YES